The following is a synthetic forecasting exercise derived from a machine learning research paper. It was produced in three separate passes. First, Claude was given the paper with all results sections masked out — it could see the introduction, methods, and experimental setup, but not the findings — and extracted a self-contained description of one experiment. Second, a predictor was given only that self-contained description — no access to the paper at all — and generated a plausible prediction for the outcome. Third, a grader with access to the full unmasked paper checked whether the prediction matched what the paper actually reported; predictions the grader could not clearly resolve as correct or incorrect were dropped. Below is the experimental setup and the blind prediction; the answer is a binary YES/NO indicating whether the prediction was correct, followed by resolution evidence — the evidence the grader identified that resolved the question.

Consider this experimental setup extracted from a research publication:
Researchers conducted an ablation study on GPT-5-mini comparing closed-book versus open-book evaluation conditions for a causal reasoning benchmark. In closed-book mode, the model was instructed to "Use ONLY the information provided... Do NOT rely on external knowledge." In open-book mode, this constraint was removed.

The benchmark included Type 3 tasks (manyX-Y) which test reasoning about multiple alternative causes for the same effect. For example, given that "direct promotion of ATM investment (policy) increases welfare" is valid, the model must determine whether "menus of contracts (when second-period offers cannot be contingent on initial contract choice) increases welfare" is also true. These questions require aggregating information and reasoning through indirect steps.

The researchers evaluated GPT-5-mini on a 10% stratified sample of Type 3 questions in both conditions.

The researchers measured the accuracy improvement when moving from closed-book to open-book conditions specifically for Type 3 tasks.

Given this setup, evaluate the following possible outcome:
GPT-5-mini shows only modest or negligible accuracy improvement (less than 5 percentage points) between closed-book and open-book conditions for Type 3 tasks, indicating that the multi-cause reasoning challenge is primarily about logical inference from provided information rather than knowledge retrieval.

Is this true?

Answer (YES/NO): YES